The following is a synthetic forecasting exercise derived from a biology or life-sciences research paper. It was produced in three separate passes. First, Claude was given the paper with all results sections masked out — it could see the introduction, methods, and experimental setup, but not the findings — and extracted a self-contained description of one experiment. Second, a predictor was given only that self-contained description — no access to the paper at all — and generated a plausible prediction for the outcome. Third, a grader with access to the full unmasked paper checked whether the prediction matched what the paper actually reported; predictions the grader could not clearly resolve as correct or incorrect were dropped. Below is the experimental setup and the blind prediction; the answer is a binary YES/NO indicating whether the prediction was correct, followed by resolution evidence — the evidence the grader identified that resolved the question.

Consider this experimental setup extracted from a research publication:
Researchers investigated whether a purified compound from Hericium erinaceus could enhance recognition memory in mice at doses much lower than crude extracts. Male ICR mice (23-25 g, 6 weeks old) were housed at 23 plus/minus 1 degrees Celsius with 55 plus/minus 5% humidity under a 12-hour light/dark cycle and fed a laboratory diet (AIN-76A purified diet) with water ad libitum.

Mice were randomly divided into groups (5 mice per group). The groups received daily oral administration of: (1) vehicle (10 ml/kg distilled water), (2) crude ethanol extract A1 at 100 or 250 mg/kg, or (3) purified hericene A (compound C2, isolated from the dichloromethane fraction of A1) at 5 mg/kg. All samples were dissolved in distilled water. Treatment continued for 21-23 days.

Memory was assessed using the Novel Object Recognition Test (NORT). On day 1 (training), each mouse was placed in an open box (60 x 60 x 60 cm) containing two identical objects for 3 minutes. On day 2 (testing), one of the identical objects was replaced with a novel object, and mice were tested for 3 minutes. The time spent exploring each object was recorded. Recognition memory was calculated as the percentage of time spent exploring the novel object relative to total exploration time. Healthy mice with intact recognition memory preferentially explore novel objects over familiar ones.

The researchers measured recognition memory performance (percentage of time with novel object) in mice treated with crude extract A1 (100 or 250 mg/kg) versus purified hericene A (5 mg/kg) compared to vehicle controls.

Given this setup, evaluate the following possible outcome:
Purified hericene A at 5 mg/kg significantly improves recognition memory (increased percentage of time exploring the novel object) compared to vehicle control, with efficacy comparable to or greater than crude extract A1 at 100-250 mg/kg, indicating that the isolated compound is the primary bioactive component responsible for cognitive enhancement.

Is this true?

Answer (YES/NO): YES